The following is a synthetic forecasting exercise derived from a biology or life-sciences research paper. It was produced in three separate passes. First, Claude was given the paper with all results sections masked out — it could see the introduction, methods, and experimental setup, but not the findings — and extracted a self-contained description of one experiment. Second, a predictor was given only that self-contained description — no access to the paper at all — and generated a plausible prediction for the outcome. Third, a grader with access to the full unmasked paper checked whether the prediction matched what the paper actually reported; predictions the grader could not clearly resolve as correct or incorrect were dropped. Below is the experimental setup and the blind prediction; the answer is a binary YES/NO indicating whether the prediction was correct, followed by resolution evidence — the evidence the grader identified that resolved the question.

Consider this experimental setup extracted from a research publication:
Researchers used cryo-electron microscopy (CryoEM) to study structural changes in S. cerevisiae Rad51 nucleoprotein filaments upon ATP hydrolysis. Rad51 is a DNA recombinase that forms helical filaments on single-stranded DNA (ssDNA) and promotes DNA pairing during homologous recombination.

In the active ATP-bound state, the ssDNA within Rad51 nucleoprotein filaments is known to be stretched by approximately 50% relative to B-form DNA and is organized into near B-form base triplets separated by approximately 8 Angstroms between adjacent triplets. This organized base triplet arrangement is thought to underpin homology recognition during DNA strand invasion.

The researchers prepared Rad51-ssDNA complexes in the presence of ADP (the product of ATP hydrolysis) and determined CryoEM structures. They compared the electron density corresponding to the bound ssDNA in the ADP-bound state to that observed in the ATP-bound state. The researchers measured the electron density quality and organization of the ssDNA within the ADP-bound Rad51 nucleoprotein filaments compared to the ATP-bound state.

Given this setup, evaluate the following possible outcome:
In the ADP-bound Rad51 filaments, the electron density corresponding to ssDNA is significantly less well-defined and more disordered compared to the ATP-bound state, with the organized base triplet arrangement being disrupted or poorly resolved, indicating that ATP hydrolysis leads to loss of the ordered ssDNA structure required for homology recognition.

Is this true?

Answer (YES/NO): YES